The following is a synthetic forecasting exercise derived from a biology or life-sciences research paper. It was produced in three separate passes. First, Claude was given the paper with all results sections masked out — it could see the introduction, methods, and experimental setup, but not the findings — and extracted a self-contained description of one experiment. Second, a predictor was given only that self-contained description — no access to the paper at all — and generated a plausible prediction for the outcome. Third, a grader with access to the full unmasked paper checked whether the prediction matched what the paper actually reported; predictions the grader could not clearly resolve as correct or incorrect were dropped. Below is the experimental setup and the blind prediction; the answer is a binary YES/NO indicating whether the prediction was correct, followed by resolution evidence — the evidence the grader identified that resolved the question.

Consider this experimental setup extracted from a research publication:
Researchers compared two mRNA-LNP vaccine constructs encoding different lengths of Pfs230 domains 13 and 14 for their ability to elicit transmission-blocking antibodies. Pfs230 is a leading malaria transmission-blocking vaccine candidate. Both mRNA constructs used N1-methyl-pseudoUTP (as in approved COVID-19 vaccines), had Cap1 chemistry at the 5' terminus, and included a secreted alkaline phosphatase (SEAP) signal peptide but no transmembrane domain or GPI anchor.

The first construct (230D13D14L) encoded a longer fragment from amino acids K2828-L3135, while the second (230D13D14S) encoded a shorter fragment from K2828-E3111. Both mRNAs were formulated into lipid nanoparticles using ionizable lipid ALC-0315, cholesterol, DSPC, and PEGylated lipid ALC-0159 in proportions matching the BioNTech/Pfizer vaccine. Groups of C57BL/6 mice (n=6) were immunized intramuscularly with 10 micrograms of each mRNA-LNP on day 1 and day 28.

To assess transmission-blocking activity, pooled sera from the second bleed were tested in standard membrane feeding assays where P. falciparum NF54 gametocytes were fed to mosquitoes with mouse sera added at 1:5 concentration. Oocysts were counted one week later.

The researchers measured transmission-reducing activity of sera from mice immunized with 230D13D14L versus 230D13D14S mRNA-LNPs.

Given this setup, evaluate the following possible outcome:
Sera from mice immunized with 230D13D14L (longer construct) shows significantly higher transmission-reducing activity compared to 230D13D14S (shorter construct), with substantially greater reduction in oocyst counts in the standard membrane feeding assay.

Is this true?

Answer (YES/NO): NO